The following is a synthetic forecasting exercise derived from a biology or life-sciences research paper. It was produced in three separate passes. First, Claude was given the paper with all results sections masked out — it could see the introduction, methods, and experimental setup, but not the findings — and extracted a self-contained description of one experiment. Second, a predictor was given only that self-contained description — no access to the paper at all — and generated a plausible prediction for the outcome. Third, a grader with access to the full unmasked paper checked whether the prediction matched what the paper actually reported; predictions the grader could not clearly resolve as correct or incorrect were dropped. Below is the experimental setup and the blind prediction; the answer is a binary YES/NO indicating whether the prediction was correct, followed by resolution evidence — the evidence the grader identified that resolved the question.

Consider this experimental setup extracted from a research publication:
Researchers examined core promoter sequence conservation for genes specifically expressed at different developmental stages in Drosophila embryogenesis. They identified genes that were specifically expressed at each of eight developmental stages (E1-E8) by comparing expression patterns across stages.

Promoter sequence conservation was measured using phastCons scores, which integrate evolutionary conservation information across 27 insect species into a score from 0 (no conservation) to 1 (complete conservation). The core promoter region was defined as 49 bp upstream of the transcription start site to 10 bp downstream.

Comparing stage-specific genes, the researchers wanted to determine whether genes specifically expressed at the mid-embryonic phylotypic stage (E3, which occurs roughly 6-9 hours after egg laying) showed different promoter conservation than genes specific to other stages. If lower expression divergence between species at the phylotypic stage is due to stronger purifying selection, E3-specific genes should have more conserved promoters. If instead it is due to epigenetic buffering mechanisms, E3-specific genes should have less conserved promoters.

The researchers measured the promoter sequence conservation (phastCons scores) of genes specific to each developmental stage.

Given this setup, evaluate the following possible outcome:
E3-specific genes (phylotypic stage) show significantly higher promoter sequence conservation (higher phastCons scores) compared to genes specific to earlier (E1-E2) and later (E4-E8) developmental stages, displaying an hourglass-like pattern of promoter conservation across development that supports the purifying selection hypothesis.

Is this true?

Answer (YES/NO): NO